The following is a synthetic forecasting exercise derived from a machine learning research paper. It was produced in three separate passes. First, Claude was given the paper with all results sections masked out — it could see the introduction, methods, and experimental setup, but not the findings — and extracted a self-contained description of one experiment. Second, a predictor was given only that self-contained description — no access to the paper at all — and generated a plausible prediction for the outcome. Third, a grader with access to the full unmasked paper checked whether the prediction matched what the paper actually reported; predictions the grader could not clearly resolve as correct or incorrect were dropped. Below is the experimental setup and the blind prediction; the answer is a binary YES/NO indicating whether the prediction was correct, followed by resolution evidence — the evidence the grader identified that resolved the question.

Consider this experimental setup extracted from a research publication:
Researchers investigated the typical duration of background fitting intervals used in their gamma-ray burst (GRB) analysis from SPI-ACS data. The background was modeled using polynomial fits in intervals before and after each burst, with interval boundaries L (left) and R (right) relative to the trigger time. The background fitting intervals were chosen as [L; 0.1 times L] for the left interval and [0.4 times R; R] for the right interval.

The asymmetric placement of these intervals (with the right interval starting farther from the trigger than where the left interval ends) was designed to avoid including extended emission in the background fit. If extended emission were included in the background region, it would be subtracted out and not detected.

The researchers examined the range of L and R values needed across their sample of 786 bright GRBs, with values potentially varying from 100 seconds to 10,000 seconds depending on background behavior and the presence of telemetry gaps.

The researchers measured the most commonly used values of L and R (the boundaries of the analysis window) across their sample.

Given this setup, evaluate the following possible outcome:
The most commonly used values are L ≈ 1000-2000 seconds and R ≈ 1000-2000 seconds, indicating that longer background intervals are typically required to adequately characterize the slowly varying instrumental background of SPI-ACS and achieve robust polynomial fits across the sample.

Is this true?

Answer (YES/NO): NO